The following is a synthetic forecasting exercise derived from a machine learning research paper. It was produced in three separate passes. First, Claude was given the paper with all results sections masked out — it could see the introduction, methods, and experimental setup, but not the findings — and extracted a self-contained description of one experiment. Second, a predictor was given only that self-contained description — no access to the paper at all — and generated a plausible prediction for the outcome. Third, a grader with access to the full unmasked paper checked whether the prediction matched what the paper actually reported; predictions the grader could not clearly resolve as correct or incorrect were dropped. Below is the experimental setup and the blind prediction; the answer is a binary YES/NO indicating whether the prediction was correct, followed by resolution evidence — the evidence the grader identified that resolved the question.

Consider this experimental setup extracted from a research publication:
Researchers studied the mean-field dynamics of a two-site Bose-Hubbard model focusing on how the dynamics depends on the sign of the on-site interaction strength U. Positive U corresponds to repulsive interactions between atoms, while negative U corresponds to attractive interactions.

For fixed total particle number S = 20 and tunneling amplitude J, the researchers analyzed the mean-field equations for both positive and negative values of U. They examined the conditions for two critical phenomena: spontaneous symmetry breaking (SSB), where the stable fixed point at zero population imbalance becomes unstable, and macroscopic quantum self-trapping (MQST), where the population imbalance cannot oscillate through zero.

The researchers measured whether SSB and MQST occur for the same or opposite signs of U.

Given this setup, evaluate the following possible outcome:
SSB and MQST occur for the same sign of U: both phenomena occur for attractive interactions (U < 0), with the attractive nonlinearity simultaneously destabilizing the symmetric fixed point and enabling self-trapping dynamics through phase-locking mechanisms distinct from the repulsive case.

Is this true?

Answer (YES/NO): NO